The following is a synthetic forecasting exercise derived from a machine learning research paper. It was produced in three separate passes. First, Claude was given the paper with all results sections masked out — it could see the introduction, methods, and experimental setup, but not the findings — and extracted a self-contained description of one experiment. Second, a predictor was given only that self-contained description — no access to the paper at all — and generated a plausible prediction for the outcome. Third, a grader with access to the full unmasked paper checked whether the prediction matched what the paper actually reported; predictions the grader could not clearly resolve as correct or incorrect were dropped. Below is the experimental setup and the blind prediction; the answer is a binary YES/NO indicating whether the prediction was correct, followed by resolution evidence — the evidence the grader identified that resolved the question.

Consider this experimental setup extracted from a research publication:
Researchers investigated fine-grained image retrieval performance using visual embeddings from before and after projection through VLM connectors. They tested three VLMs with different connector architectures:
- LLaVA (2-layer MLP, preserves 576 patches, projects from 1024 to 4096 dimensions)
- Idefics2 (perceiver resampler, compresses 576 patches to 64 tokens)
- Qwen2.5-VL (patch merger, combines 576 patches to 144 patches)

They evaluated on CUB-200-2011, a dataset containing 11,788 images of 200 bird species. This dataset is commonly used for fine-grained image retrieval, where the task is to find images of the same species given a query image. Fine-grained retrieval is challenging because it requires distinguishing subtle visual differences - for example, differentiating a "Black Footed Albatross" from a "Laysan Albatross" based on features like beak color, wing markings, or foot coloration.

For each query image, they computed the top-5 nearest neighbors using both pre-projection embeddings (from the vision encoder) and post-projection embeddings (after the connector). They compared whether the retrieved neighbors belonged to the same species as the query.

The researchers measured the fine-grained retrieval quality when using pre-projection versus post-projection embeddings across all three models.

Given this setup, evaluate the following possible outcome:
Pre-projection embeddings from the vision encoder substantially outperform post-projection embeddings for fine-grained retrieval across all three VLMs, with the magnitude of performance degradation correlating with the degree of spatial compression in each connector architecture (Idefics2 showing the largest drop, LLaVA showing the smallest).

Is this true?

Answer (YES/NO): NO